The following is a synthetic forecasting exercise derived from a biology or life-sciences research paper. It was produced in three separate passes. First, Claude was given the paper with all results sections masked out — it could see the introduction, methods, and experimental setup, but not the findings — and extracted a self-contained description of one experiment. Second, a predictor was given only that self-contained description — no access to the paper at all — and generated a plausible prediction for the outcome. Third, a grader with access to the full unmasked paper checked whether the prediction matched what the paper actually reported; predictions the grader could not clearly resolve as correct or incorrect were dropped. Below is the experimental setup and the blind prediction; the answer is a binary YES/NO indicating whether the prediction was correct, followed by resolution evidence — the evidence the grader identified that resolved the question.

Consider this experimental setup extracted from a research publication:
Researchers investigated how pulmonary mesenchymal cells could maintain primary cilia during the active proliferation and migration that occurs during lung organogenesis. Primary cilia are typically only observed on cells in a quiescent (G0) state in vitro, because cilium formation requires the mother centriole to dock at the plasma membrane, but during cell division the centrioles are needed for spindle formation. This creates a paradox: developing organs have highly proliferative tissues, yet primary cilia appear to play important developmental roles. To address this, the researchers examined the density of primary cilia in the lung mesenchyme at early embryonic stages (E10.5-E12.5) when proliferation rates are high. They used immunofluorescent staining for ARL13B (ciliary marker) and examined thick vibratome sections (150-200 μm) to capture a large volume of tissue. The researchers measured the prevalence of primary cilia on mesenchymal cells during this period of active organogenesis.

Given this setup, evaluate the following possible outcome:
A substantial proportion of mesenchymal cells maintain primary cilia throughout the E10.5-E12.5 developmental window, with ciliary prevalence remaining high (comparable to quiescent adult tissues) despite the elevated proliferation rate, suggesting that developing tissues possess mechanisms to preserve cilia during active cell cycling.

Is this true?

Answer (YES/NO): YES